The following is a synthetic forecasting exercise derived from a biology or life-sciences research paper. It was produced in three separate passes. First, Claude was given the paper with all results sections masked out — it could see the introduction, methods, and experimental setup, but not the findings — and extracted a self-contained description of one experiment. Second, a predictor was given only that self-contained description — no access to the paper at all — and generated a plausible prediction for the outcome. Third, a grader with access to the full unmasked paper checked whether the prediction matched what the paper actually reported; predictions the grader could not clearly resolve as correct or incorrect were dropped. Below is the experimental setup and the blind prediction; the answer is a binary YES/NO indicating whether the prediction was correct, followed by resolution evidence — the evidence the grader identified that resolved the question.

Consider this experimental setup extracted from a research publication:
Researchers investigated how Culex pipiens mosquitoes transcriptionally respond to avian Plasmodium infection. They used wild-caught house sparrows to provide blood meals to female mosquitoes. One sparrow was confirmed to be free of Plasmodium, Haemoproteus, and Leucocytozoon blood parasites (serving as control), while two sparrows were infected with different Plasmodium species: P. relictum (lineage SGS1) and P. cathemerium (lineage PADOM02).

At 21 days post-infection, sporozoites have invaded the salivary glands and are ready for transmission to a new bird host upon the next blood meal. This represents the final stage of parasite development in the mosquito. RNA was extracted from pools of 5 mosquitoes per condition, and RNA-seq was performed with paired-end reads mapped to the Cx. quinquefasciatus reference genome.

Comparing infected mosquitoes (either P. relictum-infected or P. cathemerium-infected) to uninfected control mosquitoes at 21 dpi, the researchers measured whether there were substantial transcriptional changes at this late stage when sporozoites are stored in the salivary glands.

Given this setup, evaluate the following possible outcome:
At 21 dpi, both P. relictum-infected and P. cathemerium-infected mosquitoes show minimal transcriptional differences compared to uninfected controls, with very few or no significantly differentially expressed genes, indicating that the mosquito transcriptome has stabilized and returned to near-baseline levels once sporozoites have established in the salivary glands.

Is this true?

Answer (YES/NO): YES